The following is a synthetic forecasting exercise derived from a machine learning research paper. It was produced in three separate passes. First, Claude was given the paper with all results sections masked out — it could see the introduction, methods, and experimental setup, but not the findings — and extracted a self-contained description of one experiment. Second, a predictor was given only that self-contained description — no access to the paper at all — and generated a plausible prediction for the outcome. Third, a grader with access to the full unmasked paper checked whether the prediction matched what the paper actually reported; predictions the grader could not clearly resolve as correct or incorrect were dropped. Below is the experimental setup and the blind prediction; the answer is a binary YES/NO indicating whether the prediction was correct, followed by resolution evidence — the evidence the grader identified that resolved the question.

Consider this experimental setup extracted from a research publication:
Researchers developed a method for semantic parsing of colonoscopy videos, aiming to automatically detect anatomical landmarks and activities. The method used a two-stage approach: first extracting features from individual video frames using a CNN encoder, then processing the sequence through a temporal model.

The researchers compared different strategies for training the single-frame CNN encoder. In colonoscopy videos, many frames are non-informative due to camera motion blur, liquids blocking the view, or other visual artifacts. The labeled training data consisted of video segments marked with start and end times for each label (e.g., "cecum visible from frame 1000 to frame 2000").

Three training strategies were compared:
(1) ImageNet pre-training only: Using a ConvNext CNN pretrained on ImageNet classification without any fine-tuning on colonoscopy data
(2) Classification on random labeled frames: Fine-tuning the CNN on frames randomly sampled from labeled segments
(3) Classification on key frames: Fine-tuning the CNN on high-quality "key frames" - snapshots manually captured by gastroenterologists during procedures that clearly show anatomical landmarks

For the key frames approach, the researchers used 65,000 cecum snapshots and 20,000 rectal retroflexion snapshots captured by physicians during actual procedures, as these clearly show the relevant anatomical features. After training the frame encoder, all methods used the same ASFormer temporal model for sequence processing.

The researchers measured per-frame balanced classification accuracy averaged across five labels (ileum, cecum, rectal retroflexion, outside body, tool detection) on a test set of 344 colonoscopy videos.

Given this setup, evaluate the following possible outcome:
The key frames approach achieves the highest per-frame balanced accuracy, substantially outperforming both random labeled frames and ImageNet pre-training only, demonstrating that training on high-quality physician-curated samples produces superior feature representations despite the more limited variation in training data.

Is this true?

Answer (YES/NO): YES